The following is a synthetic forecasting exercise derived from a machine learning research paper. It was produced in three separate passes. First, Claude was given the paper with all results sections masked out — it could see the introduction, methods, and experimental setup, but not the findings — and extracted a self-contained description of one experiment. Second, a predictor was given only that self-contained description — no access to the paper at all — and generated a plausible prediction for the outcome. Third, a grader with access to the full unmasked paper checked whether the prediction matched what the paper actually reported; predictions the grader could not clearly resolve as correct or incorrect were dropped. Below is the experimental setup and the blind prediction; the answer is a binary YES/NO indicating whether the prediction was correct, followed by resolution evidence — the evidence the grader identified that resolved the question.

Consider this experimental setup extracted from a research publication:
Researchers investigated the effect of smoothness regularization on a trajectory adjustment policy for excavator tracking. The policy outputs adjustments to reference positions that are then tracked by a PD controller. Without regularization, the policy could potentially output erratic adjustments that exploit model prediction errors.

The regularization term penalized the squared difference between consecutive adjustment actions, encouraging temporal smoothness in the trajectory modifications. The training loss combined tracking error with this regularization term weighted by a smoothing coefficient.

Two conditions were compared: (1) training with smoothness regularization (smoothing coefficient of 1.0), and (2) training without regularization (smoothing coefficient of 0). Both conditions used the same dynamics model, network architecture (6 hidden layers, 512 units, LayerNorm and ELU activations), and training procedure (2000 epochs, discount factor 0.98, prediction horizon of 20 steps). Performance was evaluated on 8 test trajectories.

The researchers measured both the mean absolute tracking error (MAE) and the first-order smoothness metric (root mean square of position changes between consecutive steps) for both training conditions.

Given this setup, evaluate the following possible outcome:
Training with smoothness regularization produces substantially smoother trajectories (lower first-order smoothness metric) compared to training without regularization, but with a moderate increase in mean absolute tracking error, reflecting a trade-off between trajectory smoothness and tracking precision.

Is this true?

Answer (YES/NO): NO